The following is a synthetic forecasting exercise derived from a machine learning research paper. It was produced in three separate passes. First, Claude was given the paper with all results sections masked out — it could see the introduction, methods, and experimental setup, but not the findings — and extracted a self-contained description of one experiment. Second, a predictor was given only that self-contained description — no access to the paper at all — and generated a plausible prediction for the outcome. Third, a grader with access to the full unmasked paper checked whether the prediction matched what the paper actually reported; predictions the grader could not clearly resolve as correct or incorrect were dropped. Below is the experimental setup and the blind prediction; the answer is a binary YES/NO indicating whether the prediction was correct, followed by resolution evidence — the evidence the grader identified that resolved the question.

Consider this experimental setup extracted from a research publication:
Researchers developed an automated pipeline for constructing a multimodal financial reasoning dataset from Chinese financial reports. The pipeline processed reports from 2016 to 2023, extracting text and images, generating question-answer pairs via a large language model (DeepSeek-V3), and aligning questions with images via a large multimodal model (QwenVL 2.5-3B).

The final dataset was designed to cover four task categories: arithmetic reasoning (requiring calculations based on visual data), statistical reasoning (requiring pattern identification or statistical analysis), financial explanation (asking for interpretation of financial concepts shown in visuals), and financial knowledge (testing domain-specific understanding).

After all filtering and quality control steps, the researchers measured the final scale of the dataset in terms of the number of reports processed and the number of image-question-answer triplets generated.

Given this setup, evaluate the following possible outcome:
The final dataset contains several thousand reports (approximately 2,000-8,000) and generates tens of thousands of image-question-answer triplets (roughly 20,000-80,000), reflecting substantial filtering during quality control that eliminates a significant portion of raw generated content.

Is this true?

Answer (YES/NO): NO